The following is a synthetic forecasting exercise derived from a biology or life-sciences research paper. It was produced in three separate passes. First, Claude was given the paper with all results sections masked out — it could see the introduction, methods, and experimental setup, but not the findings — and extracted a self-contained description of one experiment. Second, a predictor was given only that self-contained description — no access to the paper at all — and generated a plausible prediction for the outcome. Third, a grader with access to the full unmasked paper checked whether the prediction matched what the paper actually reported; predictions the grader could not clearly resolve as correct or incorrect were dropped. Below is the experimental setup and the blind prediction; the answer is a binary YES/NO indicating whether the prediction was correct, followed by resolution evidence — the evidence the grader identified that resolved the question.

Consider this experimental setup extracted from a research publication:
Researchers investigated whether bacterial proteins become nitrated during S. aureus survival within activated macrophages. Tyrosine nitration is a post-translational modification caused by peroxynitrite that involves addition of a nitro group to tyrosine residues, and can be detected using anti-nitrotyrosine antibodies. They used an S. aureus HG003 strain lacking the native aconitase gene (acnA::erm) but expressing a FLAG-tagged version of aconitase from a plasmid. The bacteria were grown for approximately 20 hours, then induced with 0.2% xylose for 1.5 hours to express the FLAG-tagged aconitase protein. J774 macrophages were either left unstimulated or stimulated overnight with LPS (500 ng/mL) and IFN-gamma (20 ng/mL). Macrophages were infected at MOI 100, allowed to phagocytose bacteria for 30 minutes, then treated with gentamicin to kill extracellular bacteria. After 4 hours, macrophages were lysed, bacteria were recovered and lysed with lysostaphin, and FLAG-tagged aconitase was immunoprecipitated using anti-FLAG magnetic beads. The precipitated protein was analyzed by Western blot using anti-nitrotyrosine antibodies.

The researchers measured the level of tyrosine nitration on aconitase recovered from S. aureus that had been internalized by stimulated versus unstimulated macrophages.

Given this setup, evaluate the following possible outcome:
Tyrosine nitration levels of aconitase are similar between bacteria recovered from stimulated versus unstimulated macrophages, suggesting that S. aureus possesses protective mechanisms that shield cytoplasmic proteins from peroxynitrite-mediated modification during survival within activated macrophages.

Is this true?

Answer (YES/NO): NO